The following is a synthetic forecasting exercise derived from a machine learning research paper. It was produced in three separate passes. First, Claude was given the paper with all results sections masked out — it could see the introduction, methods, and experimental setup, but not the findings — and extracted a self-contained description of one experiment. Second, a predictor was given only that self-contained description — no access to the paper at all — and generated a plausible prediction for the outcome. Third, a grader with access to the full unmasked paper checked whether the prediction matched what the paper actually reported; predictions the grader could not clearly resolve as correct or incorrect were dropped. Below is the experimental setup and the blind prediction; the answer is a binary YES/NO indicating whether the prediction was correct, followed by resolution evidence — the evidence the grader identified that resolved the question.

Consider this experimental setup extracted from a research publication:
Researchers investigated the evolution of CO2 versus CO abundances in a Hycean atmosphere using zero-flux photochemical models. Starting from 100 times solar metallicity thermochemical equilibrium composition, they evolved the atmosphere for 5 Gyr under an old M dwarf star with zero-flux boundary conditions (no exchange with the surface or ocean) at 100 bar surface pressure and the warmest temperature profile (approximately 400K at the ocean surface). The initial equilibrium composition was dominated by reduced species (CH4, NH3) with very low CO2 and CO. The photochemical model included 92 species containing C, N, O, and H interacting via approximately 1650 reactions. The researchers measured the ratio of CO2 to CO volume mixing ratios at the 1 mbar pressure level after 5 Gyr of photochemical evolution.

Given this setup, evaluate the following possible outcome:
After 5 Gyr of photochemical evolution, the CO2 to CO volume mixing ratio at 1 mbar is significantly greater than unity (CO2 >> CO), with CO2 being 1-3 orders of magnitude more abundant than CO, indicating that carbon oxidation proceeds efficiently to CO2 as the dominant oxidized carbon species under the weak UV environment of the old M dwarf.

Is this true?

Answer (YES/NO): YES